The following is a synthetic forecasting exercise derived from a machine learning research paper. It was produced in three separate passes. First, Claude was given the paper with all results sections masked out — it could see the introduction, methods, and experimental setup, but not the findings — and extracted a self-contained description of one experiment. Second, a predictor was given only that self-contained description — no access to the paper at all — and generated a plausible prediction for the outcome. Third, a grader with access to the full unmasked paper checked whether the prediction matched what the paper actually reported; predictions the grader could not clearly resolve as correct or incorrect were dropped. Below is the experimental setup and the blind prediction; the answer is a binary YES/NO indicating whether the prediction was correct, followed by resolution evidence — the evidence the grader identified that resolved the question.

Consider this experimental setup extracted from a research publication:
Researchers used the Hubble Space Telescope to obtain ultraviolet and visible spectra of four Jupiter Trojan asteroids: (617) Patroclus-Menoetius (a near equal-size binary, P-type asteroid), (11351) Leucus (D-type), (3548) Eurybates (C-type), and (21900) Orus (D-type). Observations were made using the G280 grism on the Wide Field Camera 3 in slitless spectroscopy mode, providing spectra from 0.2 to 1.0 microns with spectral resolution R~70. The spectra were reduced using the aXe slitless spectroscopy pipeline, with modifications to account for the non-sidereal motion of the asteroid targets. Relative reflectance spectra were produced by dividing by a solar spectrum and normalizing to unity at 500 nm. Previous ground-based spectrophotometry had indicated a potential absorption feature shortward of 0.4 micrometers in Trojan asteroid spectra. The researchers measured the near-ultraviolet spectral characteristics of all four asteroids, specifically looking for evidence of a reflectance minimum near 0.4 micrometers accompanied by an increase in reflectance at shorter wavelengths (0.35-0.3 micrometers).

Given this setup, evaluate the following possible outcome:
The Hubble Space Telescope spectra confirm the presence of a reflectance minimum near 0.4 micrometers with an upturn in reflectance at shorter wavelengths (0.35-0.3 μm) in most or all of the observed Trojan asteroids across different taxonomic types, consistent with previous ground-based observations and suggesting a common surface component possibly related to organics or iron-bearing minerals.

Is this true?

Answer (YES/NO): NO